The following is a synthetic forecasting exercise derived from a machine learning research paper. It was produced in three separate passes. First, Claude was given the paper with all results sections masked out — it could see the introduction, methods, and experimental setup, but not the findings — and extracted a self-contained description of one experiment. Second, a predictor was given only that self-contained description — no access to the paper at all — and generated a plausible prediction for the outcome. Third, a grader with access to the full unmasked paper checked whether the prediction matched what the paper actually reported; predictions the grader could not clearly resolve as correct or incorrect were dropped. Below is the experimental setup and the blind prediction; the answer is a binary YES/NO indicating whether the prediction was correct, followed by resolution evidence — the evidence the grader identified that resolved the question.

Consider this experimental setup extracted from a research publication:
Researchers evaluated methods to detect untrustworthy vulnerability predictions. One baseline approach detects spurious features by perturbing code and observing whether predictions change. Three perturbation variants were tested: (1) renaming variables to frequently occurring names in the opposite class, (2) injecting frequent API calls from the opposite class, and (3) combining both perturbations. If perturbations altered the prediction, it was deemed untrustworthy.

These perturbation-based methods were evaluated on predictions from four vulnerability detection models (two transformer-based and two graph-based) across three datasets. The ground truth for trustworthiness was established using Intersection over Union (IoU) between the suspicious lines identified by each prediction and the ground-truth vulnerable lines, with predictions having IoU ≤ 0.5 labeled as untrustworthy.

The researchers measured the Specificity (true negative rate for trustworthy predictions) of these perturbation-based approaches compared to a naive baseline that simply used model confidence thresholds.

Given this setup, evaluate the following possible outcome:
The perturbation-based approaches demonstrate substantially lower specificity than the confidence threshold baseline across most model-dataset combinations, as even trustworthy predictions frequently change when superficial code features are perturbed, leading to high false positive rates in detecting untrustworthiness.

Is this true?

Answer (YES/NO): NO